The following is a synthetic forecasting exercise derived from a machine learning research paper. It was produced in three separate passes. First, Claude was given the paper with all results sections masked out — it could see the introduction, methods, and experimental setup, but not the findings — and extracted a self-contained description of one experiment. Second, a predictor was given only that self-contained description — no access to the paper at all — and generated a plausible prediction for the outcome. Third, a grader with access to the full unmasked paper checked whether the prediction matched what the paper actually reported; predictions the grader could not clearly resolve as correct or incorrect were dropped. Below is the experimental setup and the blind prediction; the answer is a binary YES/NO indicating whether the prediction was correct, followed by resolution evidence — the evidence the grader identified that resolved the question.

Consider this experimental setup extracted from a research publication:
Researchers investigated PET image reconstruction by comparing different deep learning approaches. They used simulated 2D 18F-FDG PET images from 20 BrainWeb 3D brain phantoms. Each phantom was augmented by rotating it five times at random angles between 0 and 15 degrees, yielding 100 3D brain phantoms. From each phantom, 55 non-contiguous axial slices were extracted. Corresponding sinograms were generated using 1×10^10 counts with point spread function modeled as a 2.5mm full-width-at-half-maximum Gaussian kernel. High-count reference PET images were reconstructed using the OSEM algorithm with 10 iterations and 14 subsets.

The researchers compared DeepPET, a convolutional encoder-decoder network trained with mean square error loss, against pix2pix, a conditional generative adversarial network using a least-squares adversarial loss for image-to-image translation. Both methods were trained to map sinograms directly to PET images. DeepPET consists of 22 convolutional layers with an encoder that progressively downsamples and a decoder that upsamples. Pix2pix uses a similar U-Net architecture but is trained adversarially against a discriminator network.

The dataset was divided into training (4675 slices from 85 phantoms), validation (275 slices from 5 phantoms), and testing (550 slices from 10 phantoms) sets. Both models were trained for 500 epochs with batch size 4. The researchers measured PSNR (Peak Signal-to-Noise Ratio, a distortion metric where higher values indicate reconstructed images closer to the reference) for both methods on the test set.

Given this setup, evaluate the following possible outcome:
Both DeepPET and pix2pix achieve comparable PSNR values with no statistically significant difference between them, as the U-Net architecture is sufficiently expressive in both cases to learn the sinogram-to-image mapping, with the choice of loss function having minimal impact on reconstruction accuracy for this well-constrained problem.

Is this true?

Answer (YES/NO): NO